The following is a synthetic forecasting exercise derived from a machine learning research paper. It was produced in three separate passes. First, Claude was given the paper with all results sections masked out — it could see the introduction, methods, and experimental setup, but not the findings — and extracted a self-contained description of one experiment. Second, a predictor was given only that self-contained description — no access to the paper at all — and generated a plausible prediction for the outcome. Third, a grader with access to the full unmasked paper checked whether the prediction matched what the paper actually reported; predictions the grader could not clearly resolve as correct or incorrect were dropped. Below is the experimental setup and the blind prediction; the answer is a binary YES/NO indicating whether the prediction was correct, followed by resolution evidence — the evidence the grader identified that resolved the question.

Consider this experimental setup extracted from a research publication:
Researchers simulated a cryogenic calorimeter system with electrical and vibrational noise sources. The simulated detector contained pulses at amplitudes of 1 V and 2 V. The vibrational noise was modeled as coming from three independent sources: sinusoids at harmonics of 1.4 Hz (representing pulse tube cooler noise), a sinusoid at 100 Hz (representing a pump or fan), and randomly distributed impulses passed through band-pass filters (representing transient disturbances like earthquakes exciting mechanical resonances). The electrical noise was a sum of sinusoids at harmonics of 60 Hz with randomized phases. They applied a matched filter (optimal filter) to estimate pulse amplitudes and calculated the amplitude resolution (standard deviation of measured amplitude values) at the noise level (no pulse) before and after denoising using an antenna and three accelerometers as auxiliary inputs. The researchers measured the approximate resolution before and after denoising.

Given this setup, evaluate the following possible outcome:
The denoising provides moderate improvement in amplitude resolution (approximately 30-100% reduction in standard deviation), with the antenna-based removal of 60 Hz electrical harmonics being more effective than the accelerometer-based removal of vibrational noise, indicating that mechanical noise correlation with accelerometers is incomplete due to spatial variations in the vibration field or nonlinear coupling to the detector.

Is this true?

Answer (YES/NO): NO